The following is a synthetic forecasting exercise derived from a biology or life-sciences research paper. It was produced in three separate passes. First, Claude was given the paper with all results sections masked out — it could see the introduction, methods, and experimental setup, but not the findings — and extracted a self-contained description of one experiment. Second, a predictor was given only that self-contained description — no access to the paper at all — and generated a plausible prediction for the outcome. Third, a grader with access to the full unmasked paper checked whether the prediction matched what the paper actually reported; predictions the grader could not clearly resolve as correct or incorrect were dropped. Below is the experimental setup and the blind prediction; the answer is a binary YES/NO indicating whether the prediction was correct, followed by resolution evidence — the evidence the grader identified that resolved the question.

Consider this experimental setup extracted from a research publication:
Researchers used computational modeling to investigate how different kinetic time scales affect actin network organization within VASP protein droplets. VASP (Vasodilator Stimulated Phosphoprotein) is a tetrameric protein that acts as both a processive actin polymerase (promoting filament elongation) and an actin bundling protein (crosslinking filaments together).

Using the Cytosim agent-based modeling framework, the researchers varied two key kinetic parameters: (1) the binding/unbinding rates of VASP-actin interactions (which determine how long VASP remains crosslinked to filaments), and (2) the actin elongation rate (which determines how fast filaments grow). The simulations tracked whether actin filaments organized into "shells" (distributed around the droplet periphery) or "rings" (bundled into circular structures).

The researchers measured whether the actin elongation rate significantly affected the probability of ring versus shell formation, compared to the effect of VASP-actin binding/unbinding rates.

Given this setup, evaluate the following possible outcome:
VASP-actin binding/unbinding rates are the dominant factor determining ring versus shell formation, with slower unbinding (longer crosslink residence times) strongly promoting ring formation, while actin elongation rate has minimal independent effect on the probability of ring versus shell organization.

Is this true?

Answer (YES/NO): YES